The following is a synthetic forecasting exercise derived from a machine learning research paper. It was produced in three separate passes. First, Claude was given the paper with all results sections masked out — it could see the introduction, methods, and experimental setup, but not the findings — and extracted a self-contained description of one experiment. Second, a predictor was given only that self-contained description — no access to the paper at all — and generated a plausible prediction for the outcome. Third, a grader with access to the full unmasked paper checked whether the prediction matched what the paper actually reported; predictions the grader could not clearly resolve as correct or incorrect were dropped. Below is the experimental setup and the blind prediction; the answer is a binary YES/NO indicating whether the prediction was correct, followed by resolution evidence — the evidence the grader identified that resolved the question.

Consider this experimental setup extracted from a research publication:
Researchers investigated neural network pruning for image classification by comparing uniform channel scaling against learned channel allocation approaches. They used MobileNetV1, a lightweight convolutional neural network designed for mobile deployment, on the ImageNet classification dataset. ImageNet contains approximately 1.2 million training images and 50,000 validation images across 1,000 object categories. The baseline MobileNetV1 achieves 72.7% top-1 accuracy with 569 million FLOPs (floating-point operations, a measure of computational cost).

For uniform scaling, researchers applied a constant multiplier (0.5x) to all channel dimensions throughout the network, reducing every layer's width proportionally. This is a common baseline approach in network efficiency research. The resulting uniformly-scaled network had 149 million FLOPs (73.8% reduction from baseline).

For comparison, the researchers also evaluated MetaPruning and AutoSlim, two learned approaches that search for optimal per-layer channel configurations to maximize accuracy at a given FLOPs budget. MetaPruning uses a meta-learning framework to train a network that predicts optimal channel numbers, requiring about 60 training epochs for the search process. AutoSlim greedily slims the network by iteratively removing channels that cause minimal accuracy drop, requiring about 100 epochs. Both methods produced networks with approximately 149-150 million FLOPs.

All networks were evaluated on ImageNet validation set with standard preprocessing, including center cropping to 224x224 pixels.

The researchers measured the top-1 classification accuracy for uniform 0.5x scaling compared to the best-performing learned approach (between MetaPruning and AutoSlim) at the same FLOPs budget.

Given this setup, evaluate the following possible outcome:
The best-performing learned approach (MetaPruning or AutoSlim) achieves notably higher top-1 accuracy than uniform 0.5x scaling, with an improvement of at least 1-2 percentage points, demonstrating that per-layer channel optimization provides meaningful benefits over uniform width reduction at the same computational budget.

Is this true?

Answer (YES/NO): YES